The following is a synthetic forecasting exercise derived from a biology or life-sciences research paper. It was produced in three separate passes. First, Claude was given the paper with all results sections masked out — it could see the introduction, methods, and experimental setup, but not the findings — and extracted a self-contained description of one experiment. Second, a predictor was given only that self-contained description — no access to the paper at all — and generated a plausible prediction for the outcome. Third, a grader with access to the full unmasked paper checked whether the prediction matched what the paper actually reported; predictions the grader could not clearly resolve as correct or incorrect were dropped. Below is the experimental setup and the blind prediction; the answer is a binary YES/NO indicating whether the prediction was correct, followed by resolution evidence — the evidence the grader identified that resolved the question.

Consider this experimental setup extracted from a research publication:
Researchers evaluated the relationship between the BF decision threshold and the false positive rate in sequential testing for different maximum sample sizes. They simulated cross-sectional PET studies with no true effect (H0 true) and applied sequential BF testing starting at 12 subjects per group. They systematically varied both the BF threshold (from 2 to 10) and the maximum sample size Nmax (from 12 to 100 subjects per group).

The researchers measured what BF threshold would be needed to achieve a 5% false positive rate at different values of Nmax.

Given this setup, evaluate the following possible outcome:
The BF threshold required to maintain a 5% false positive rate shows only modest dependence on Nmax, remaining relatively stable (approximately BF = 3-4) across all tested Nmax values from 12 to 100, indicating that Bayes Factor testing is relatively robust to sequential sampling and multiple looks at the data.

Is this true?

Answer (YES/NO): NO